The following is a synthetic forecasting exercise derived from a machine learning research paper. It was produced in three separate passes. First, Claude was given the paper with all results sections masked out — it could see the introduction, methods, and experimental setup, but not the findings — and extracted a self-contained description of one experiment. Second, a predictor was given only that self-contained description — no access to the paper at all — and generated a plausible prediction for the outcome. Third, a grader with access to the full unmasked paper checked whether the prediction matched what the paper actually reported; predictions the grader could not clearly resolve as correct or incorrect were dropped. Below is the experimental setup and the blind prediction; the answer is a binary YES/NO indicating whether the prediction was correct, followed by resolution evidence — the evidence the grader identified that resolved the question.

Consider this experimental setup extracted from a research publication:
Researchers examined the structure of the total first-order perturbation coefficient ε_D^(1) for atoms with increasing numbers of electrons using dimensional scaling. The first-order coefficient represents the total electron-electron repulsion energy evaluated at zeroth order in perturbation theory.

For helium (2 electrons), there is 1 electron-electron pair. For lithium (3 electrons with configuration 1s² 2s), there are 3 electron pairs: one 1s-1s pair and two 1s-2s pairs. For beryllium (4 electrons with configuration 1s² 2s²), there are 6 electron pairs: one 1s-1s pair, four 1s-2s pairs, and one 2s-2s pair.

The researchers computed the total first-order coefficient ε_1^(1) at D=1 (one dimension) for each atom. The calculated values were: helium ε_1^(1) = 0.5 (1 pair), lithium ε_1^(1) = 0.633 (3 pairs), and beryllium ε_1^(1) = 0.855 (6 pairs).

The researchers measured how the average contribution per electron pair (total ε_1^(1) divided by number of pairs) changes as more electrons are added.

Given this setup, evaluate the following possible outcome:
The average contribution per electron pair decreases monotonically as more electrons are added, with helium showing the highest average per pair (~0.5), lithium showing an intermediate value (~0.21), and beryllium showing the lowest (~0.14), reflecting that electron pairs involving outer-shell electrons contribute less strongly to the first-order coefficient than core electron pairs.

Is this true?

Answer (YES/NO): YES